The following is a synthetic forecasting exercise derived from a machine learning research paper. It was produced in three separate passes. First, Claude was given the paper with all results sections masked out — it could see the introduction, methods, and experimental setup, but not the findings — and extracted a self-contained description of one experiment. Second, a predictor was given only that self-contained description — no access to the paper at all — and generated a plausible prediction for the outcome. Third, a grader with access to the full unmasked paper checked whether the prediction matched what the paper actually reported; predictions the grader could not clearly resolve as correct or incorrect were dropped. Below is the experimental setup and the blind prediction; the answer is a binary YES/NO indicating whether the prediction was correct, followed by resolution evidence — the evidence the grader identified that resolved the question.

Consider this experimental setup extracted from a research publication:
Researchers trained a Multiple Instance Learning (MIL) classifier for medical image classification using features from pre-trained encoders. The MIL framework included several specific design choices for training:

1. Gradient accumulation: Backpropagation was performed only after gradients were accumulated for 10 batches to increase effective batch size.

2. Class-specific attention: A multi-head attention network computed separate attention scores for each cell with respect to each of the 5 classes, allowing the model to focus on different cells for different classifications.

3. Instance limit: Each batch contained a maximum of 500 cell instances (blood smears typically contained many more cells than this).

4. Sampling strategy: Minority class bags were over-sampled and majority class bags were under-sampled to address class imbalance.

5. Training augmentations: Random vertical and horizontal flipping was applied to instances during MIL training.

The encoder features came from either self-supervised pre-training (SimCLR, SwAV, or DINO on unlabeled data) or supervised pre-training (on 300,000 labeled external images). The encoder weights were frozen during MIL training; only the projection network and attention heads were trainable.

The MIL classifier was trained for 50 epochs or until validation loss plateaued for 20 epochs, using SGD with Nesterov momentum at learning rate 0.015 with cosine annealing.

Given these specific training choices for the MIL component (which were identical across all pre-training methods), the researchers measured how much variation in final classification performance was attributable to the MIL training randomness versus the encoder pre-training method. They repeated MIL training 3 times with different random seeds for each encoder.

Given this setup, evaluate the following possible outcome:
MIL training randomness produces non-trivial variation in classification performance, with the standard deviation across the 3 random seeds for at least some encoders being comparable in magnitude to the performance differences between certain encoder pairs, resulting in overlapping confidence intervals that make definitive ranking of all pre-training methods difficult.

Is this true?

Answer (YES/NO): YES